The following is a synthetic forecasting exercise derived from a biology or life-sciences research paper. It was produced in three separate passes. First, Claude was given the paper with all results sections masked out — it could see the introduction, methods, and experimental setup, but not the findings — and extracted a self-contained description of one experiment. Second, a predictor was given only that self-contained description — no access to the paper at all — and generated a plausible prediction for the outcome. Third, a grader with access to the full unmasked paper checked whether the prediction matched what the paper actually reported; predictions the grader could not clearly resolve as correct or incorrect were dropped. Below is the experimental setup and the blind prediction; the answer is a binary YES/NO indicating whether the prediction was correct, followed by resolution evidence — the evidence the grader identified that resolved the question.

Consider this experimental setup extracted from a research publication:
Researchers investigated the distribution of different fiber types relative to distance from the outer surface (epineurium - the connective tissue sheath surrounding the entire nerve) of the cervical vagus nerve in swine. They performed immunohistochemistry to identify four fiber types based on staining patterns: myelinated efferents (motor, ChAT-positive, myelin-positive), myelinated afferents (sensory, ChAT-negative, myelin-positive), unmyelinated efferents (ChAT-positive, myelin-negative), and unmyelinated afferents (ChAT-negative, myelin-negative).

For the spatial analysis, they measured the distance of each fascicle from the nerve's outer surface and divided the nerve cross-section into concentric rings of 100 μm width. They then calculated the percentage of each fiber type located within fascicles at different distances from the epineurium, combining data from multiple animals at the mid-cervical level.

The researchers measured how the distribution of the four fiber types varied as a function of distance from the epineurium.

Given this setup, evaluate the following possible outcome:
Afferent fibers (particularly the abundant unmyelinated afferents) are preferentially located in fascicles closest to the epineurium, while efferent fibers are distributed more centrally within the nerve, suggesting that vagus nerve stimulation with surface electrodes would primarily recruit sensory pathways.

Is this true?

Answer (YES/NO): NO